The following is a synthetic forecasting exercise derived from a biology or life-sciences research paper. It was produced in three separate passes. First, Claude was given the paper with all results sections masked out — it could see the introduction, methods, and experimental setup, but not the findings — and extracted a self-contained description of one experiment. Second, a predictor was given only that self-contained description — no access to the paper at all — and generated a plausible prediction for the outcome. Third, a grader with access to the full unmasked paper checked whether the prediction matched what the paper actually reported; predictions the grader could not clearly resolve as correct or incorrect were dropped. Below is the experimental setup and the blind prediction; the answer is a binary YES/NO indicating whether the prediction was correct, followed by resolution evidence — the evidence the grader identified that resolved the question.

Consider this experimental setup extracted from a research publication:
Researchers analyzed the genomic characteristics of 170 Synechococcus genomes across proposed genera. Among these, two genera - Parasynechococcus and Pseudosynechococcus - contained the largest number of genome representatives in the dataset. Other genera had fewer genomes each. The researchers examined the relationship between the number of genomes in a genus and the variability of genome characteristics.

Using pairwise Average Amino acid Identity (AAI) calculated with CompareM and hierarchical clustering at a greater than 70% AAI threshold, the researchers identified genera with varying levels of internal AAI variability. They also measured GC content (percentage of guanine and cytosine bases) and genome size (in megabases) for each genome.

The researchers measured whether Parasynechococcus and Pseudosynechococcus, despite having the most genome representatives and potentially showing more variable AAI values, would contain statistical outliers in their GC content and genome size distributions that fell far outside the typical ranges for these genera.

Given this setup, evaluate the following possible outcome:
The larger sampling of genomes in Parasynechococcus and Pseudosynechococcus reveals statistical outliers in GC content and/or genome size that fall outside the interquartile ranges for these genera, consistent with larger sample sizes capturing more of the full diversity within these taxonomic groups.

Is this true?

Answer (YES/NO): NO